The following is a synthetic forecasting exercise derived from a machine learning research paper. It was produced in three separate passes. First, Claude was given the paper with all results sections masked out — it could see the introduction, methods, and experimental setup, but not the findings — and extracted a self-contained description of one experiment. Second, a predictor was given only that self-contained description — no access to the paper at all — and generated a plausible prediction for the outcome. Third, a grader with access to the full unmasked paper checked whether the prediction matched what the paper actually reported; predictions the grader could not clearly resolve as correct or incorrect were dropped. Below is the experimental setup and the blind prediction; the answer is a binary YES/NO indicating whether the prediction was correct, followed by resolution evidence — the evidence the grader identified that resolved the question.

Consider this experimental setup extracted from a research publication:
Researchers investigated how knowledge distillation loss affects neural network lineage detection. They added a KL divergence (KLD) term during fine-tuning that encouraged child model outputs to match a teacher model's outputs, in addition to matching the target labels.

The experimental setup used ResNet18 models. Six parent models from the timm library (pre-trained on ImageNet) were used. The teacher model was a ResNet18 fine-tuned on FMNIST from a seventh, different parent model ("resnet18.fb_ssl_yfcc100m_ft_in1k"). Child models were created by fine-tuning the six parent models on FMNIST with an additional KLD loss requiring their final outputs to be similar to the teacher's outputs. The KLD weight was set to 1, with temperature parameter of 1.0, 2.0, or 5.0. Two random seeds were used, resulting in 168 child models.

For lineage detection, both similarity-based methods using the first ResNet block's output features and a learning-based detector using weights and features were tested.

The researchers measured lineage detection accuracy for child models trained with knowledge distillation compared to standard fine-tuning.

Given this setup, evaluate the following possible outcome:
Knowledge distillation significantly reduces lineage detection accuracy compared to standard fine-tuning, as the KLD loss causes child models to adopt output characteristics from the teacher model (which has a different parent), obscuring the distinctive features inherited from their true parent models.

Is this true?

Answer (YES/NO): YES